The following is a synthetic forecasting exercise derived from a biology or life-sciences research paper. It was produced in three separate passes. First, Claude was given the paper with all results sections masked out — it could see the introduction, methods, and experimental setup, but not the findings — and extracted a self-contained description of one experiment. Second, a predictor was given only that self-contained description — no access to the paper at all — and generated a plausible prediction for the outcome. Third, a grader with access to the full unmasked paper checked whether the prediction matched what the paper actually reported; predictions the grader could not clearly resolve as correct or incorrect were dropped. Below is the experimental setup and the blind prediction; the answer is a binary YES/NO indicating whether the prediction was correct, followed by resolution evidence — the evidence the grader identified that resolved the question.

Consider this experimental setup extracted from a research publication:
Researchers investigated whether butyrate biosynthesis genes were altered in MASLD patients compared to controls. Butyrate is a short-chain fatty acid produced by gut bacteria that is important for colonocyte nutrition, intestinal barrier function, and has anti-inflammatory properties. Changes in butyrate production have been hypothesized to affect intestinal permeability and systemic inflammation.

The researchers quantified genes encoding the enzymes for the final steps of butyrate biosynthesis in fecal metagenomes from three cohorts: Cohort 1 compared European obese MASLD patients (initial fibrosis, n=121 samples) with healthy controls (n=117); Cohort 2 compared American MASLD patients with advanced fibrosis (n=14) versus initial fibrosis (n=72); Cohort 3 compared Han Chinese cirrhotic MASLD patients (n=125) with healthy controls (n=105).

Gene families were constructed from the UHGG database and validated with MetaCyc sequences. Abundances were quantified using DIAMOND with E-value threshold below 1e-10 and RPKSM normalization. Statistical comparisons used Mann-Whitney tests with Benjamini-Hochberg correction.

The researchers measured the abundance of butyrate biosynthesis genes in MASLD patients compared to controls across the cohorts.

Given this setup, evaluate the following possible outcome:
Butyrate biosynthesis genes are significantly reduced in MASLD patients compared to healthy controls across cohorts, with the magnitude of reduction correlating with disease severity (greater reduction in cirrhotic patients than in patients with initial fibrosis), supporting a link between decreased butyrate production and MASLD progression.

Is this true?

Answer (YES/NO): NO